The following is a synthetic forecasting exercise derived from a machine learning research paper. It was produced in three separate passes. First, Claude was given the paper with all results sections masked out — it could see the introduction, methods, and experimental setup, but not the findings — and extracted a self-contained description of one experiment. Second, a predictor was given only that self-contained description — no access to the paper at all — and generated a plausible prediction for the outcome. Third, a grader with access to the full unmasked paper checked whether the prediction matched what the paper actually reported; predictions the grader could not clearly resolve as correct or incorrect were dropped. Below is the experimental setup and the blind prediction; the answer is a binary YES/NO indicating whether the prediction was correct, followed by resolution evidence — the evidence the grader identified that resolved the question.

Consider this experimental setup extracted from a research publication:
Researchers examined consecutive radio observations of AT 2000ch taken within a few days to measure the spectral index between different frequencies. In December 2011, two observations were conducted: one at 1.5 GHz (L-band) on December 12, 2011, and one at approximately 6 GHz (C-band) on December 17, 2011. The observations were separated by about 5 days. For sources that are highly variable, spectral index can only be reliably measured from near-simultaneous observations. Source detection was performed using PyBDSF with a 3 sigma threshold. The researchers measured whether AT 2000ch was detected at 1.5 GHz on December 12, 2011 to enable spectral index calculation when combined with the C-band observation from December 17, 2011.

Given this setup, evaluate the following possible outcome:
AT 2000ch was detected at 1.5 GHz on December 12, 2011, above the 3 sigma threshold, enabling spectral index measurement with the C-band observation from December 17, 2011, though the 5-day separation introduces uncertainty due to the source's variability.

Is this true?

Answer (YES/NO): NO